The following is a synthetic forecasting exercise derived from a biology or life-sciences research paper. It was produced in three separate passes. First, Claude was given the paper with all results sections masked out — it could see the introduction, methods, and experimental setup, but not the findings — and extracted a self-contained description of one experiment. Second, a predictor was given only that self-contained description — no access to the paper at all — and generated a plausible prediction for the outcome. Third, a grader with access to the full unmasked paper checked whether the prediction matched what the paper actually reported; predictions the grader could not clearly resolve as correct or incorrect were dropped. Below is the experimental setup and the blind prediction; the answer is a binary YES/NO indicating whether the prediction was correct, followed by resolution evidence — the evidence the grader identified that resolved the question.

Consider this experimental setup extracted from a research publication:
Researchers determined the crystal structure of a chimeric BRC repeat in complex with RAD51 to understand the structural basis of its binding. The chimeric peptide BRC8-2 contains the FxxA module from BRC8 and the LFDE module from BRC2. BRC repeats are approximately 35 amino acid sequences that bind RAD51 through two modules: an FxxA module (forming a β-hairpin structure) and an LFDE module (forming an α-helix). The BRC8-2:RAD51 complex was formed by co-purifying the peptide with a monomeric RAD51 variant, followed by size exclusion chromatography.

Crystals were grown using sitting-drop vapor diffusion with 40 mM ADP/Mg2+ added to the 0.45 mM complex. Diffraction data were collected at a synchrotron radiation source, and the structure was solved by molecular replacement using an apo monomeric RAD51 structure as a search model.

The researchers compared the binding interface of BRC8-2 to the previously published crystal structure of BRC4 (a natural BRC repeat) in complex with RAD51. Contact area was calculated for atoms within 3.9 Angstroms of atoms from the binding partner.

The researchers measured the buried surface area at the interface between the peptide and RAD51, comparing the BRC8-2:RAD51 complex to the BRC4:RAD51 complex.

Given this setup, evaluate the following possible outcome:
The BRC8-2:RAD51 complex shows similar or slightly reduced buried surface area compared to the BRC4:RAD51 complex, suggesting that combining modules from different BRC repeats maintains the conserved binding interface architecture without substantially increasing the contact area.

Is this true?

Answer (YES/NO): YES